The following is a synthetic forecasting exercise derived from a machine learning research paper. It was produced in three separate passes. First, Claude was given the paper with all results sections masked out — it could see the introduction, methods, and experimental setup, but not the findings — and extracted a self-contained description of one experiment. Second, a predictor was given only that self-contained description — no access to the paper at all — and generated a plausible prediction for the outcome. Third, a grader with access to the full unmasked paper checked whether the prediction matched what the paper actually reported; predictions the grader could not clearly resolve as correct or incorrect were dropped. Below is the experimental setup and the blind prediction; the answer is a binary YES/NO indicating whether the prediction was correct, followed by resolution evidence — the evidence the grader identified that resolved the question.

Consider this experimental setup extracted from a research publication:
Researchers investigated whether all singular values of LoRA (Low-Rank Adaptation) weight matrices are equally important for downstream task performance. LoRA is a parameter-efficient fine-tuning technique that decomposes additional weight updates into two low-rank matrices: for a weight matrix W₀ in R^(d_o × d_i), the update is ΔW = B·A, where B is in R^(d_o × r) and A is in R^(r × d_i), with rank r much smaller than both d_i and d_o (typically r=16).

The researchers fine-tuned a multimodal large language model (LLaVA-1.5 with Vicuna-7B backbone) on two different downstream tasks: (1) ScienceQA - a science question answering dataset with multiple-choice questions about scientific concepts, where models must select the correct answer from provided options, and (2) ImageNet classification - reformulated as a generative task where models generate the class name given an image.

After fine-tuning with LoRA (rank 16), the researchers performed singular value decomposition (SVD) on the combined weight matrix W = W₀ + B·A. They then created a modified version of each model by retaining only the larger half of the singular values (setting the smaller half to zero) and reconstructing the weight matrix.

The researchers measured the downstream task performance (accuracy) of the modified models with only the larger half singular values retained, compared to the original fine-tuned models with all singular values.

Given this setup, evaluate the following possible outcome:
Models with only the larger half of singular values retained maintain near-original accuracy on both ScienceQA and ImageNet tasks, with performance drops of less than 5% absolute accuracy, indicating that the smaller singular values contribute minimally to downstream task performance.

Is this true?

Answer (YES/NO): YES